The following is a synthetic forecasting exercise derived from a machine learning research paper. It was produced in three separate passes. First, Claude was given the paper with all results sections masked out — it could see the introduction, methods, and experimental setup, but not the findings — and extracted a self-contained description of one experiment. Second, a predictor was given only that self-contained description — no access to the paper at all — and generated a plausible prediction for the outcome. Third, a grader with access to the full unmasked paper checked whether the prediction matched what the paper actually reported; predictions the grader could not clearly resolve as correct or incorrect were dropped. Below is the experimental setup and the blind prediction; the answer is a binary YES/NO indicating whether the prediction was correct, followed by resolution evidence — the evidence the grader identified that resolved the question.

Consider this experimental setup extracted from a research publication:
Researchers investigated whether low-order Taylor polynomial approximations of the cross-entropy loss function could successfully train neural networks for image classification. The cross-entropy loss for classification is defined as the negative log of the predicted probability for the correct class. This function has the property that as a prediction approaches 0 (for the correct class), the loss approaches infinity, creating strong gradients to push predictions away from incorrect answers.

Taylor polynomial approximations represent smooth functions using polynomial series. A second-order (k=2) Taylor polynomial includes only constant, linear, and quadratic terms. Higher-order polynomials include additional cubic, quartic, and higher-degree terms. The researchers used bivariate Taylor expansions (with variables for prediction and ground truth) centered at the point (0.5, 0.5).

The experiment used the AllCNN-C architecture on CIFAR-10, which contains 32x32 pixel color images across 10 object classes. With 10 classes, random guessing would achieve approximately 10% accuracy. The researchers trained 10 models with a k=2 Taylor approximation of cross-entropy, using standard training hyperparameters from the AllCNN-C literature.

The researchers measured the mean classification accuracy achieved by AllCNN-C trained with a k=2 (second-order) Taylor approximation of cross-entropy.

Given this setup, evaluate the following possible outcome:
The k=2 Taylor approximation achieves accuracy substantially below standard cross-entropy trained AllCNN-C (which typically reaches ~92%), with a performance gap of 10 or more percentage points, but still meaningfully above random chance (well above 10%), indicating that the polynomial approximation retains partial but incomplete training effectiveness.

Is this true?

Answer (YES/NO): NO